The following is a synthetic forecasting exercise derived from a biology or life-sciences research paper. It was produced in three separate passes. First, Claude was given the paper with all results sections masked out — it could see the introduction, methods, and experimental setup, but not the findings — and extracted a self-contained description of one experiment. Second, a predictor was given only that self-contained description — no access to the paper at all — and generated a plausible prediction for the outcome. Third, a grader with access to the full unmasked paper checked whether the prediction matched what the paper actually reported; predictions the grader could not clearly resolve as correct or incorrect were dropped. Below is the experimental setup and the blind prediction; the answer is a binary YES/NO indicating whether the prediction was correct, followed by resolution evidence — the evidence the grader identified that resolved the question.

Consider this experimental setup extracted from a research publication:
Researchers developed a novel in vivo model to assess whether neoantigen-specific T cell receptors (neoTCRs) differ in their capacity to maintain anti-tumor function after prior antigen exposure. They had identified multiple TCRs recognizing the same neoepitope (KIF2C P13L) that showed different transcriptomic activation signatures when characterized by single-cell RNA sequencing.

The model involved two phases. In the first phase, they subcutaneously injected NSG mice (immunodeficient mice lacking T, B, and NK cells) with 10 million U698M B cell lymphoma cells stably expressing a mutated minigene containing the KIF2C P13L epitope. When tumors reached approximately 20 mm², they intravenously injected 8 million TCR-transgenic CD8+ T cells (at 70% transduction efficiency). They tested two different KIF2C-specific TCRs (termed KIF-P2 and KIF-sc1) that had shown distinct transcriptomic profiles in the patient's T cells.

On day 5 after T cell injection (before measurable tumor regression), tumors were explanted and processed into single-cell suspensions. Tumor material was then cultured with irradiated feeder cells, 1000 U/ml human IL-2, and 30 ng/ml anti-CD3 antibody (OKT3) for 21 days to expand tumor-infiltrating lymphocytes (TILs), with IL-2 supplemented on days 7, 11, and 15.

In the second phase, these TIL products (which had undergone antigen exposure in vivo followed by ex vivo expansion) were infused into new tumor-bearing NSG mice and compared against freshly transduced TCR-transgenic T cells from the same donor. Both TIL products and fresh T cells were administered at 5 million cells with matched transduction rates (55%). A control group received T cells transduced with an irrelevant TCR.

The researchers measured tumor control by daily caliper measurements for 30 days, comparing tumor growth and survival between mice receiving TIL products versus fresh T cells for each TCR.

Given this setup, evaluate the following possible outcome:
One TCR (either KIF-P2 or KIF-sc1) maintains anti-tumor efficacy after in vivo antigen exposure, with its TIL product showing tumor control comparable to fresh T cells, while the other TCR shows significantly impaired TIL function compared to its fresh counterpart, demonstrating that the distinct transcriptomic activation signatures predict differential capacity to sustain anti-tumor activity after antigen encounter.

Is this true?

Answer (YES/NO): YES